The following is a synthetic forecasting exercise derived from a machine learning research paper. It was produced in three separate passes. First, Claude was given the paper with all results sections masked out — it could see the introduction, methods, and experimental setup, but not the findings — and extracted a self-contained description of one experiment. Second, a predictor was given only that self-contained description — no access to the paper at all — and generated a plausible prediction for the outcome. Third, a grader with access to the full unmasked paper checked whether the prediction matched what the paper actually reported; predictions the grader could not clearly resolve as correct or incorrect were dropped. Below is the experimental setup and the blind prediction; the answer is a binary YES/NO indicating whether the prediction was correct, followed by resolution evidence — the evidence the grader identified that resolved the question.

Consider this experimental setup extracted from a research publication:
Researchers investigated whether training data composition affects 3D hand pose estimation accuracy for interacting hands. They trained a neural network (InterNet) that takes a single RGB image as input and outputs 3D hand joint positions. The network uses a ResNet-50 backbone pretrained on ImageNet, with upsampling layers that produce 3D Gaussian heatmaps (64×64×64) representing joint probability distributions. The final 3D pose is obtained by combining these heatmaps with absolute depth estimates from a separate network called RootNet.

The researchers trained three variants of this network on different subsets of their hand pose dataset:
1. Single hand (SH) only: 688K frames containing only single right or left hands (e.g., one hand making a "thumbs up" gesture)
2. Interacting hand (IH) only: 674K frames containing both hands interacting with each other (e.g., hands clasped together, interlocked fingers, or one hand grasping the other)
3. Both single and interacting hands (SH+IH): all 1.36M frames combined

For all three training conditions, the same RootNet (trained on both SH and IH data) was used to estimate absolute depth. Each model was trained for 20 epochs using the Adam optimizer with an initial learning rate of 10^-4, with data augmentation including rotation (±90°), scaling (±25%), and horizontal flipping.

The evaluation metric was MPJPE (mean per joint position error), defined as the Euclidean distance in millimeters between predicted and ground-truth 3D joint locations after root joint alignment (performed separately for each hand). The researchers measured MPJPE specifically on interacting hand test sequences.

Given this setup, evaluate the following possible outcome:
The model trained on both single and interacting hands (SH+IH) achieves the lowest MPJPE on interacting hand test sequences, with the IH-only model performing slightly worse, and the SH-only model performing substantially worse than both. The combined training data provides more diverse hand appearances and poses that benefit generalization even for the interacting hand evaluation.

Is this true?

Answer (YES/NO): YES